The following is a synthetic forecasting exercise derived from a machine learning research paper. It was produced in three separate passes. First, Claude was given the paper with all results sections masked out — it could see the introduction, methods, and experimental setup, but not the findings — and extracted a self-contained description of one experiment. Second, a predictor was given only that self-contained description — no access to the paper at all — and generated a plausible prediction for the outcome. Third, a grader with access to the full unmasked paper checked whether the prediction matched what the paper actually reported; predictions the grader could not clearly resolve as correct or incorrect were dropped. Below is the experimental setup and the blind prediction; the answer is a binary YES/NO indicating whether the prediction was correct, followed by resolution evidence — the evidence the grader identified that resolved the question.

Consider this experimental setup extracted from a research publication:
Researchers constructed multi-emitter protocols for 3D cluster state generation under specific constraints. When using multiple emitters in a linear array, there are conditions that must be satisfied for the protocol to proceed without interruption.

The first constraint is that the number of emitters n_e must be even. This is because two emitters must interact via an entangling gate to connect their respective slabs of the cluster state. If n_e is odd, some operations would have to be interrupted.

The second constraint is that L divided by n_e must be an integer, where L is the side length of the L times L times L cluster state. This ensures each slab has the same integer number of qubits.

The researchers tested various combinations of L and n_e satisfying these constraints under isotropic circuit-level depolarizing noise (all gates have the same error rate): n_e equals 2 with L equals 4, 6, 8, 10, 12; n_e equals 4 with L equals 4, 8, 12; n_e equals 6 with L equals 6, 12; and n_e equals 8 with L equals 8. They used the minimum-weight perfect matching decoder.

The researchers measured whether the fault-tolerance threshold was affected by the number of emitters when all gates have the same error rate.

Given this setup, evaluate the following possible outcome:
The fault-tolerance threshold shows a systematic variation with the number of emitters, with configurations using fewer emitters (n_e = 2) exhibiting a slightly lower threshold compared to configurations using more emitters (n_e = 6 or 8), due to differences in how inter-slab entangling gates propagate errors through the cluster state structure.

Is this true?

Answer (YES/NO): NO